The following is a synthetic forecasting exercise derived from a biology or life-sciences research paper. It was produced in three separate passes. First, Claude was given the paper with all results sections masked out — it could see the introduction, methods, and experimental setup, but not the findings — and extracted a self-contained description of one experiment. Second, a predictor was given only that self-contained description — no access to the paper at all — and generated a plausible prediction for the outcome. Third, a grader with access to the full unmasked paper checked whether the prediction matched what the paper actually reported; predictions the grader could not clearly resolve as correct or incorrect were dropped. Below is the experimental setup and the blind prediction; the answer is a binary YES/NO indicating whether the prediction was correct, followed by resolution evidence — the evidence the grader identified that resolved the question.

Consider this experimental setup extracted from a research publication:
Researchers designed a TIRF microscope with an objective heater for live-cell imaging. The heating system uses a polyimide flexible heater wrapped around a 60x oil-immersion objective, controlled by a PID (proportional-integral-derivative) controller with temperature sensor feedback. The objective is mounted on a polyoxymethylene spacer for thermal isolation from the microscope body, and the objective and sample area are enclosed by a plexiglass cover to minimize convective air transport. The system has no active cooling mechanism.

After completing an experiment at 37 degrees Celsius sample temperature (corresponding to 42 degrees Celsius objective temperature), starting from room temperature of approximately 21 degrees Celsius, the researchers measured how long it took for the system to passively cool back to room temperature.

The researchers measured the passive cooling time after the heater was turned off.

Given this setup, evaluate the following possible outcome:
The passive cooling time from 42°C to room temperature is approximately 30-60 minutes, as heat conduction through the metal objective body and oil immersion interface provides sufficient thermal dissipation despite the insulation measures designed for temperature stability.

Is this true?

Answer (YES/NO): NO